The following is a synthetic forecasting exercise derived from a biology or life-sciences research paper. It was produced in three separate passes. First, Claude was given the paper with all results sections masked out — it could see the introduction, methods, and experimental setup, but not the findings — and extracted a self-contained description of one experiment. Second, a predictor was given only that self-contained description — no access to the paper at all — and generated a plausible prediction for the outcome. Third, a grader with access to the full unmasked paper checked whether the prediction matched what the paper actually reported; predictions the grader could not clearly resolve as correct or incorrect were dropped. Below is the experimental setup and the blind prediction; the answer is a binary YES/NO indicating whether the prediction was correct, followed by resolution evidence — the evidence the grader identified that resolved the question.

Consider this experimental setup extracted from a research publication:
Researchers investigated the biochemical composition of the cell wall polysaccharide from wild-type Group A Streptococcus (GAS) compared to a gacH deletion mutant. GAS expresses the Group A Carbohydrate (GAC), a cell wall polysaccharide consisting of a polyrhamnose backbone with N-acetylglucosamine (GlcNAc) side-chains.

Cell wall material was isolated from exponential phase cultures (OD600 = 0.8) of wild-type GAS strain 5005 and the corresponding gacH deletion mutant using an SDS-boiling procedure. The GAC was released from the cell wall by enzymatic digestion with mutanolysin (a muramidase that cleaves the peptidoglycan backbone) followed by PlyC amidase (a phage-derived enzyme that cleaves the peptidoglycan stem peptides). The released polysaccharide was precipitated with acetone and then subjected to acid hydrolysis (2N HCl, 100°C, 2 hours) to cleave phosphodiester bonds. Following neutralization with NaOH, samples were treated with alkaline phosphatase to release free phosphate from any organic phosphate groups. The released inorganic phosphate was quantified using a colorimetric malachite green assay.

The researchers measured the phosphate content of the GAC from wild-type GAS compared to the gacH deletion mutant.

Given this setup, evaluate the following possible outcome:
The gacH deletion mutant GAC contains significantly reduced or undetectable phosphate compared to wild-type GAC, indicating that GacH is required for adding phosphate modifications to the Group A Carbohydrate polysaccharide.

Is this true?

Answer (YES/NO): YES